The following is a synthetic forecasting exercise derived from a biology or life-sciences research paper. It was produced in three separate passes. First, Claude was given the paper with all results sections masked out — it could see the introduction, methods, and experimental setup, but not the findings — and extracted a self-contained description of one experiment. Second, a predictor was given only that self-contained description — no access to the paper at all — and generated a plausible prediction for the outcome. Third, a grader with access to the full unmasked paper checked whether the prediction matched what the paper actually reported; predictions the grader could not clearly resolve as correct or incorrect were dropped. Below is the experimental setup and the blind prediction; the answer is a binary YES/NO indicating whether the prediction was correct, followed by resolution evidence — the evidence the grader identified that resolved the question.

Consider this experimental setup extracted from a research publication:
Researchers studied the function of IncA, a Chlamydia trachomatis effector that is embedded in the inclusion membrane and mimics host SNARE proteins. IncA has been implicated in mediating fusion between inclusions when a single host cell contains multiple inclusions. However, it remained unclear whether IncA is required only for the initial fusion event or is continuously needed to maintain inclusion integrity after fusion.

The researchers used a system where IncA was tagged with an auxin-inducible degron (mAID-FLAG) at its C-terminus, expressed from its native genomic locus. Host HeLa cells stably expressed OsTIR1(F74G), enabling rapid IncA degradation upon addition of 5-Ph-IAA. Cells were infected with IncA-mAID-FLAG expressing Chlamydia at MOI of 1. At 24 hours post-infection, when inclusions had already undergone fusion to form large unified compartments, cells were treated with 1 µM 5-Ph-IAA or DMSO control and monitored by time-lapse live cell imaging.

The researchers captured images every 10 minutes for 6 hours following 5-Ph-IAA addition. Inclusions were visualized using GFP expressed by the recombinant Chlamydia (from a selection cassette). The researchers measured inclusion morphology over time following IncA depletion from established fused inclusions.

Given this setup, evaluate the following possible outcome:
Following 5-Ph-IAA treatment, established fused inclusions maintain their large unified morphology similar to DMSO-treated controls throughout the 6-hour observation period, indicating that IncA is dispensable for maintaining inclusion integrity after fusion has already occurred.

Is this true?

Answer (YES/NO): NO